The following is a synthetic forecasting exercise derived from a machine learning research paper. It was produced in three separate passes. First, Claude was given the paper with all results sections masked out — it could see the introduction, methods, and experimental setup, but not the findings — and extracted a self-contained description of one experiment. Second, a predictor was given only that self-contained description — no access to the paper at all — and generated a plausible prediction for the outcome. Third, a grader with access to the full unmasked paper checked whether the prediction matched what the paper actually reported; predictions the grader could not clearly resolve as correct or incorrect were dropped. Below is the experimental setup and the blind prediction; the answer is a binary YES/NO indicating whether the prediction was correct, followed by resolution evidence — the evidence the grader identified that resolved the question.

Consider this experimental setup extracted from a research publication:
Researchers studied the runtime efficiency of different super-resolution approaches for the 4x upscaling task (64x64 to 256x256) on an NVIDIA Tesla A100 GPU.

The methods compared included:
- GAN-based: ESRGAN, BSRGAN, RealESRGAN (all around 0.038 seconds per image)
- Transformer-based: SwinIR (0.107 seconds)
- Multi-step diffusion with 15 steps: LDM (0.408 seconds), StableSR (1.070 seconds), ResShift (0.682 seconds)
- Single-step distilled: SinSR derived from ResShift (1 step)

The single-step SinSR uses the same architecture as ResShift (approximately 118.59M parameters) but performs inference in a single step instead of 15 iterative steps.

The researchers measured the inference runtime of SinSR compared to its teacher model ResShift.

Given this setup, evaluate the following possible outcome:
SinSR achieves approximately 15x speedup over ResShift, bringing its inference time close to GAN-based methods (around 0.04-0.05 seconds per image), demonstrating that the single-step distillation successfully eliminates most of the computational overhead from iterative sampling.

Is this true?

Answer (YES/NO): NO